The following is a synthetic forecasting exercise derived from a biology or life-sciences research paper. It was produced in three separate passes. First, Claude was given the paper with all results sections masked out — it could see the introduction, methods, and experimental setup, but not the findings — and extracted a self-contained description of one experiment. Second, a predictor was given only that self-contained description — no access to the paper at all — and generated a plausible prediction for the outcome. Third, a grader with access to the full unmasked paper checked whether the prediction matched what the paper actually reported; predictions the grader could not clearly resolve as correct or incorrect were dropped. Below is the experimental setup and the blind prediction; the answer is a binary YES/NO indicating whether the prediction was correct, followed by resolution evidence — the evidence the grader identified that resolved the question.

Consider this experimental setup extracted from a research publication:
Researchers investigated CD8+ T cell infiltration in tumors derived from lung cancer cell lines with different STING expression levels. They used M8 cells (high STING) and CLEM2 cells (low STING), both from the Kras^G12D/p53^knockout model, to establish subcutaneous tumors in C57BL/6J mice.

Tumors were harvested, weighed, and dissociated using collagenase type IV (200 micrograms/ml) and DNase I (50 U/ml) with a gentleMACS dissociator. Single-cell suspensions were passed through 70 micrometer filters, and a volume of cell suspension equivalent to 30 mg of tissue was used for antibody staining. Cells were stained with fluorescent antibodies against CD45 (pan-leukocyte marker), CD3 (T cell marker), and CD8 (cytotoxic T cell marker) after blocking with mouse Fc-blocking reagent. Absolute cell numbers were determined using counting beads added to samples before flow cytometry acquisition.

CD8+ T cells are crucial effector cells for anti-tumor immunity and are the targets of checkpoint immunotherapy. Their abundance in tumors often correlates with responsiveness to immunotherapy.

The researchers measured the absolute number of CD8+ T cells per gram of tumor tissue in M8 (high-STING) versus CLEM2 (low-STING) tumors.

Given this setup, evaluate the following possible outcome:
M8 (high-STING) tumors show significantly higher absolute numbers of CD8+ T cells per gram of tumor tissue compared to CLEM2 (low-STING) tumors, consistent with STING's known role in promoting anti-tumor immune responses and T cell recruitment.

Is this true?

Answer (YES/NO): NO